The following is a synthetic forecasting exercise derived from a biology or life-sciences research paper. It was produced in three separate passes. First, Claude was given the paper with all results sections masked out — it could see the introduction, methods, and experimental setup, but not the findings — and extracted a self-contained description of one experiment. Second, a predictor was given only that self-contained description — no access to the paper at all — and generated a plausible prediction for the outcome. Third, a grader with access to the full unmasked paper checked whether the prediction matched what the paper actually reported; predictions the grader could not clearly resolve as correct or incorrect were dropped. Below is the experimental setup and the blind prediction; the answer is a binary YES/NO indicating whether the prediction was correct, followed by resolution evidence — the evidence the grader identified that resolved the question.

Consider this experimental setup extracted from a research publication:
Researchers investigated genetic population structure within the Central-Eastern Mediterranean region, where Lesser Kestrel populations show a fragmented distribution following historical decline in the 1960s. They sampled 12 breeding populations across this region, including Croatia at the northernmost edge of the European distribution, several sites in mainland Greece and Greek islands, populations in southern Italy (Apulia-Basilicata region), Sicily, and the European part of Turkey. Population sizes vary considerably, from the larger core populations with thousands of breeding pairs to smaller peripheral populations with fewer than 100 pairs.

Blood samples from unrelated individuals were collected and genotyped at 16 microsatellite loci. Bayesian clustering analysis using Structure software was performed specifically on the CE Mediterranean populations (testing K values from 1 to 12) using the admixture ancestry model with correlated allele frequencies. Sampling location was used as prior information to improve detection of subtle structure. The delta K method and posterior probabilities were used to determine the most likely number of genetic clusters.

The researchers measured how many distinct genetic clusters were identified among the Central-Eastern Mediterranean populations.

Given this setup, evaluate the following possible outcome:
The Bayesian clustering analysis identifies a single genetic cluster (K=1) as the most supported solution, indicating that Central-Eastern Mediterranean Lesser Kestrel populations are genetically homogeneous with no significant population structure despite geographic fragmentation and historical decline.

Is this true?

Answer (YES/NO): NO